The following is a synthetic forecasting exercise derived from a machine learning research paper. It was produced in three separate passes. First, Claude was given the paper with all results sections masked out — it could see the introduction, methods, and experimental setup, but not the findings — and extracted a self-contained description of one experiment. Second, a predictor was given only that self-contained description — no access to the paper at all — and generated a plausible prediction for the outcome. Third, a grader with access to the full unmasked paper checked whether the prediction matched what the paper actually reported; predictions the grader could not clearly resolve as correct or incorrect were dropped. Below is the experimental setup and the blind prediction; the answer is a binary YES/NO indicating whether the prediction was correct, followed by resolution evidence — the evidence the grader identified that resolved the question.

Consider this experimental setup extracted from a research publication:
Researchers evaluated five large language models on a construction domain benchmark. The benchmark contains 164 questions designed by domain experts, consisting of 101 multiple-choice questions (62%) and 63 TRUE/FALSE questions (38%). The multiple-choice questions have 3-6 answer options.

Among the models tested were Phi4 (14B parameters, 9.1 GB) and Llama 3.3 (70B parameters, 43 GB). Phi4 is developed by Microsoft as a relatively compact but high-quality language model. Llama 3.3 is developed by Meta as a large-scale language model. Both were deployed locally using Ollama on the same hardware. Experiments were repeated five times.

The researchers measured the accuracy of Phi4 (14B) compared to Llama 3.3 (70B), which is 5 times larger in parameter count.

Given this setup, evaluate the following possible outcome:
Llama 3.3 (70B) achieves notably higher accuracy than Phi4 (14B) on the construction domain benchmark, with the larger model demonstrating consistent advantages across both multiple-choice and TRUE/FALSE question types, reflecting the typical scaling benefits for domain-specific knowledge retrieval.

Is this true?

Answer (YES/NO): NO